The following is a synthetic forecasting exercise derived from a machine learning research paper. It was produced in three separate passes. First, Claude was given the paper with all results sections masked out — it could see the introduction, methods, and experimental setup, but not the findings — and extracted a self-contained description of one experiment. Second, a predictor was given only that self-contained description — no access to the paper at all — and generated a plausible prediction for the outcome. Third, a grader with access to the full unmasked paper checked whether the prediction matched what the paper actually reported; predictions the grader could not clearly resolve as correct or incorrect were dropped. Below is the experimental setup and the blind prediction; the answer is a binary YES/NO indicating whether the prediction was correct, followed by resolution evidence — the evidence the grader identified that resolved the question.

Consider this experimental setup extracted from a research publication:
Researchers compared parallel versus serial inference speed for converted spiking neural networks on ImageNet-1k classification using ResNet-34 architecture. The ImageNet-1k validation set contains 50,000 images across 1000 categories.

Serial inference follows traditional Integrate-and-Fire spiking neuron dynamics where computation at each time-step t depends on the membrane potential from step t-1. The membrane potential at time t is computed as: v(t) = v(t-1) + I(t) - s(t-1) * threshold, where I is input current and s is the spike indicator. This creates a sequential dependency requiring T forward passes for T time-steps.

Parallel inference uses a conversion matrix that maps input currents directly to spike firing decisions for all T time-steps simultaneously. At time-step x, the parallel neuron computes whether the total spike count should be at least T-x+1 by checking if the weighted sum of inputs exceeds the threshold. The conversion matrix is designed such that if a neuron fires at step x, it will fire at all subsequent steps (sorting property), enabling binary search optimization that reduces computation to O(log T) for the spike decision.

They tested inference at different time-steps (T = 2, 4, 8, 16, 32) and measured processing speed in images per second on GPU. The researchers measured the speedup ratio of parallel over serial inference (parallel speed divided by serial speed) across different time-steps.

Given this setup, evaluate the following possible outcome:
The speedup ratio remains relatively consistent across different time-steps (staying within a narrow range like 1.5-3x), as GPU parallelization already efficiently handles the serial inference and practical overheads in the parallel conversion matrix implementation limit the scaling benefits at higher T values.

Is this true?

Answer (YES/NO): NO